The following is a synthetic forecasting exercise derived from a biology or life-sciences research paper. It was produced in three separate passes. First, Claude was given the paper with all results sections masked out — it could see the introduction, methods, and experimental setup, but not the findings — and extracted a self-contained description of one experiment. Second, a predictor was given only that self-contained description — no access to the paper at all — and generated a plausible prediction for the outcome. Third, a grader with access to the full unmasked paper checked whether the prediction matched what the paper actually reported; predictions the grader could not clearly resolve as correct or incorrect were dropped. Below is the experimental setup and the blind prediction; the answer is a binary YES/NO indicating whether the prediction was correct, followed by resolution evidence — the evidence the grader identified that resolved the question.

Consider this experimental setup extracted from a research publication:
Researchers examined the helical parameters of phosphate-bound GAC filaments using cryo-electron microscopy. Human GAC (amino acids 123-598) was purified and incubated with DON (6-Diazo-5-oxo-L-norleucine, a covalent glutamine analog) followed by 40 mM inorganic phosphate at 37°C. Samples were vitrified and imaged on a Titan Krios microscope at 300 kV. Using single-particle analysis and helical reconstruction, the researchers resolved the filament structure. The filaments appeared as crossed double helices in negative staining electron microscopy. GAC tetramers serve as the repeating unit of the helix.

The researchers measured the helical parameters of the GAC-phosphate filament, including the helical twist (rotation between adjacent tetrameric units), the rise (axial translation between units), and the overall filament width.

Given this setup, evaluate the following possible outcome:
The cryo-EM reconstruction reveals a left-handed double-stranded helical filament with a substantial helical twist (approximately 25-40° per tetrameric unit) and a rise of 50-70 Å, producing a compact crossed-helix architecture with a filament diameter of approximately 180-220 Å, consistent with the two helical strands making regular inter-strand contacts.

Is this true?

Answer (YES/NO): NO